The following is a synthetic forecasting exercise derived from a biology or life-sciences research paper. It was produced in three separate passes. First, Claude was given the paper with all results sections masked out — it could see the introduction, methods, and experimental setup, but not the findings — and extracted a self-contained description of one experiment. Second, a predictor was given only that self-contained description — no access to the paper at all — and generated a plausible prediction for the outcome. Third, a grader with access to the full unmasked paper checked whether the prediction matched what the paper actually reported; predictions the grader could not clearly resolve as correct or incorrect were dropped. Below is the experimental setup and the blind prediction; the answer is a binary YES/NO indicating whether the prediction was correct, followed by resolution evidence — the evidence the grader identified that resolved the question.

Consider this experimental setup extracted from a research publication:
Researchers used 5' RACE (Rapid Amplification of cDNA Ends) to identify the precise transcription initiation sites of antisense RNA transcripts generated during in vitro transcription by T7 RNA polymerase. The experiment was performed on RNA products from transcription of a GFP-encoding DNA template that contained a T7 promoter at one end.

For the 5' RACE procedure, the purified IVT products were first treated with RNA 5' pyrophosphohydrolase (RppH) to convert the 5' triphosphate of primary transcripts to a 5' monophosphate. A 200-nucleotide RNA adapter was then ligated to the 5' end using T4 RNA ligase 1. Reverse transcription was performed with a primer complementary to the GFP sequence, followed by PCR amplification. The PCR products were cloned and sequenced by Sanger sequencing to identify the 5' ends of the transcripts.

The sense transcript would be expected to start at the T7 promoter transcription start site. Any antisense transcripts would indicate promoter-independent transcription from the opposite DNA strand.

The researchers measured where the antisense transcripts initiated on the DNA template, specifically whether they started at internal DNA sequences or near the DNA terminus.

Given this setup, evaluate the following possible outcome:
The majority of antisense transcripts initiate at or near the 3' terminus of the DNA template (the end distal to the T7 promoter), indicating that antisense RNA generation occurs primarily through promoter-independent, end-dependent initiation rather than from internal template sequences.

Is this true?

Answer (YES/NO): YES